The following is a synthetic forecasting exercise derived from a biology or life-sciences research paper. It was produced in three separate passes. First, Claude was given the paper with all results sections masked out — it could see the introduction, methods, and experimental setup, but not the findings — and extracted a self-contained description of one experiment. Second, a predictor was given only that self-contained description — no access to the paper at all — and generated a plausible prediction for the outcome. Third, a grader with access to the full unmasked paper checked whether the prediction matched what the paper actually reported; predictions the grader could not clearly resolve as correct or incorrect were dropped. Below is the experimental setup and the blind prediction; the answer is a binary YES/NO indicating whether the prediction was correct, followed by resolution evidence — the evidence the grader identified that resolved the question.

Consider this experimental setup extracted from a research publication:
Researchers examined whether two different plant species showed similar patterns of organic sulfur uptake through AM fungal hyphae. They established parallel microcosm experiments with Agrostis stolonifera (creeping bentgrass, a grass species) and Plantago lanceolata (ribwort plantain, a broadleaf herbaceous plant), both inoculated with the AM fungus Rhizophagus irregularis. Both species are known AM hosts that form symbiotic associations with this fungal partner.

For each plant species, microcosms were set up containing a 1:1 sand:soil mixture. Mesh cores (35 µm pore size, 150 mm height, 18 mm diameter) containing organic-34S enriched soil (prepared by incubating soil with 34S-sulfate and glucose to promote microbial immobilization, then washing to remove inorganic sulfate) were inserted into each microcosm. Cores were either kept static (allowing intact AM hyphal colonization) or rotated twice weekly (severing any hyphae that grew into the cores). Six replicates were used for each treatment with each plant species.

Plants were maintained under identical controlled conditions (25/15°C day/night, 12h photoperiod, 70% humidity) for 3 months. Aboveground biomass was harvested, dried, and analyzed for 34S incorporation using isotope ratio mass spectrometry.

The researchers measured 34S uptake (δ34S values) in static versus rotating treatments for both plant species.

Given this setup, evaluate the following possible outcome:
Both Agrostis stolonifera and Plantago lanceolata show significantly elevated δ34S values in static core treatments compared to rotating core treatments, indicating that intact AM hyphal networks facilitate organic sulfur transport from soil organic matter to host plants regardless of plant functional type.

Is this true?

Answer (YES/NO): YES